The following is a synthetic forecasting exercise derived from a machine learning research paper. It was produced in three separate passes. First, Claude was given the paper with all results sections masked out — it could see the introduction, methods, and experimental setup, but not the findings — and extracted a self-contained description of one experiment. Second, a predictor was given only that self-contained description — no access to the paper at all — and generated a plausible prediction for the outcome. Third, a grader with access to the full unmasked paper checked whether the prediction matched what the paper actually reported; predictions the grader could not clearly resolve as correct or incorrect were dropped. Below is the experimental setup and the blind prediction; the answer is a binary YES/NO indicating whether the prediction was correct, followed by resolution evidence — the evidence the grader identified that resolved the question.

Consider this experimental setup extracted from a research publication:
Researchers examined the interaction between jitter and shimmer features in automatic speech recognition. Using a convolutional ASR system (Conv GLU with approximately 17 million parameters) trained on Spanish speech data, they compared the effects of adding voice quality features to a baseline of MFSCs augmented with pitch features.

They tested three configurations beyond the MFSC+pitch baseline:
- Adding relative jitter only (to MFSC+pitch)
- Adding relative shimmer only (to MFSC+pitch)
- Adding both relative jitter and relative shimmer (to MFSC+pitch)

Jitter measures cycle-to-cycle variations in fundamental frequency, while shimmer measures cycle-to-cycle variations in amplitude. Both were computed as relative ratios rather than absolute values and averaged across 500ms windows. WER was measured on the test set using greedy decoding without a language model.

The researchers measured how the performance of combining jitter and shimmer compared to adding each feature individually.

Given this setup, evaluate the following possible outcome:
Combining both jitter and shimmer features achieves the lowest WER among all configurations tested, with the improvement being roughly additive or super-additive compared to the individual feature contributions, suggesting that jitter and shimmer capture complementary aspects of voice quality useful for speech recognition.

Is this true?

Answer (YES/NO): NO